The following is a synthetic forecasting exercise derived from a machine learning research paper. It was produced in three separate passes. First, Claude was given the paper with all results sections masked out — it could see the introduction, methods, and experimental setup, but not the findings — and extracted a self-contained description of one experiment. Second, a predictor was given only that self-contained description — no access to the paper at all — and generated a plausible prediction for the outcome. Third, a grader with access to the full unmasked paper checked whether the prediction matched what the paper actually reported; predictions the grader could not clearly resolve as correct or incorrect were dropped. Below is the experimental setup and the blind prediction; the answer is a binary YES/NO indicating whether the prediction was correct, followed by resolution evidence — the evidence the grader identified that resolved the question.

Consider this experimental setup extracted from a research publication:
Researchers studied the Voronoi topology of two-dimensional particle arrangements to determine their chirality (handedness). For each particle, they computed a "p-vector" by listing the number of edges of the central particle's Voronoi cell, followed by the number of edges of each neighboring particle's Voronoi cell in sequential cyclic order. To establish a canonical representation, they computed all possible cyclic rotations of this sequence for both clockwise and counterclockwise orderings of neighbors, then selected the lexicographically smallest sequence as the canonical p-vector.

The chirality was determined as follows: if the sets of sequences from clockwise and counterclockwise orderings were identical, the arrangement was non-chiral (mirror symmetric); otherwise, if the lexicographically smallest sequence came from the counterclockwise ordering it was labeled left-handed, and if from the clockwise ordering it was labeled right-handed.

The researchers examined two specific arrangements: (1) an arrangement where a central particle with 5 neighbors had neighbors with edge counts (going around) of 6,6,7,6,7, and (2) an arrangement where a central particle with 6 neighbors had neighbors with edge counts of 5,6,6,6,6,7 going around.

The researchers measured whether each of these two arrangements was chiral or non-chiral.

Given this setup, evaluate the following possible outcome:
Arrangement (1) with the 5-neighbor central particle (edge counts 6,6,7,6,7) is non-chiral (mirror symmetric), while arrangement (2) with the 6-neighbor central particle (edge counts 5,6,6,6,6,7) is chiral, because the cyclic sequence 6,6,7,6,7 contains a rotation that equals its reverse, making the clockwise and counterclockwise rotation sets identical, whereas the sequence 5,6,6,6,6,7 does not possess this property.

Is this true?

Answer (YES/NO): YES